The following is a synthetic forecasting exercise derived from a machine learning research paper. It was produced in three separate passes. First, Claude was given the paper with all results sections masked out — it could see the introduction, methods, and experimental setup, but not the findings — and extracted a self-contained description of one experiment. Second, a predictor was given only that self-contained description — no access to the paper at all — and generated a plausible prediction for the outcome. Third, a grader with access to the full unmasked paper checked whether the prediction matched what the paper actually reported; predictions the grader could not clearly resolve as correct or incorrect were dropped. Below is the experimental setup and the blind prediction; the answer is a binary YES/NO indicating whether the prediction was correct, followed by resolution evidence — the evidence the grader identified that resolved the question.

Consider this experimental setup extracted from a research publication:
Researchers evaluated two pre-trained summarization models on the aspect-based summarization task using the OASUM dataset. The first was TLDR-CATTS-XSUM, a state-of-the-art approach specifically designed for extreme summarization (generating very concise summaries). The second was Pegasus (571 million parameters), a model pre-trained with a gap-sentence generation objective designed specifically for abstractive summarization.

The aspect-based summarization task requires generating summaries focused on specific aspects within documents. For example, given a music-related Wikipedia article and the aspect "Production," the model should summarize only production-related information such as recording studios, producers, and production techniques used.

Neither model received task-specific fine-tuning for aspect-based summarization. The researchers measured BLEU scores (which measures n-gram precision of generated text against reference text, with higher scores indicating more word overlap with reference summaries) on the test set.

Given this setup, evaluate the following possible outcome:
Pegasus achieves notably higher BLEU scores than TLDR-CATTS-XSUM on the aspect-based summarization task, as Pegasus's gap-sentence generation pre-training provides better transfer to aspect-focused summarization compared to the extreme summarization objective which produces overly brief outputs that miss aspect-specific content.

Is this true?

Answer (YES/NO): NO